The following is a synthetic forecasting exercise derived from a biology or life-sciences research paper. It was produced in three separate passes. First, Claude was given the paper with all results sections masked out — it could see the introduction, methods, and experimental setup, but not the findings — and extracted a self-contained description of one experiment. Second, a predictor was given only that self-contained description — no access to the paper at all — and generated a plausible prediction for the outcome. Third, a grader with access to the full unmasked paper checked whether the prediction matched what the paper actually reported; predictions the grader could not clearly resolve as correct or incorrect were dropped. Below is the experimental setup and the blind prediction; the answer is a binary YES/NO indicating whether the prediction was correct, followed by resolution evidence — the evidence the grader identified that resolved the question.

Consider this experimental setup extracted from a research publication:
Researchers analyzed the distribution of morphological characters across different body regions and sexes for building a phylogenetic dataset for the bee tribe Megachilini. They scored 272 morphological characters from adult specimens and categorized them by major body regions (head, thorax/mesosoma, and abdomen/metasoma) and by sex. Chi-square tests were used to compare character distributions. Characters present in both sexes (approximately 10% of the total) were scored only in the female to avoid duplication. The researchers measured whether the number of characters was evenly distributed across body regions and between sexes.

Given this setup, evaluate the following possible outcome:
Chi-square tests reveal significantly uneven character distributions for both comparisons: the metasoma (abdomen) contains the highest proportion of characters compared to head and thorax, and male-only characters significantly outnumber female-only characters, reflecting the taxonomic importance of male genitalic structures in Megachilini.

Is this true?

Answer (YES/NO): NO